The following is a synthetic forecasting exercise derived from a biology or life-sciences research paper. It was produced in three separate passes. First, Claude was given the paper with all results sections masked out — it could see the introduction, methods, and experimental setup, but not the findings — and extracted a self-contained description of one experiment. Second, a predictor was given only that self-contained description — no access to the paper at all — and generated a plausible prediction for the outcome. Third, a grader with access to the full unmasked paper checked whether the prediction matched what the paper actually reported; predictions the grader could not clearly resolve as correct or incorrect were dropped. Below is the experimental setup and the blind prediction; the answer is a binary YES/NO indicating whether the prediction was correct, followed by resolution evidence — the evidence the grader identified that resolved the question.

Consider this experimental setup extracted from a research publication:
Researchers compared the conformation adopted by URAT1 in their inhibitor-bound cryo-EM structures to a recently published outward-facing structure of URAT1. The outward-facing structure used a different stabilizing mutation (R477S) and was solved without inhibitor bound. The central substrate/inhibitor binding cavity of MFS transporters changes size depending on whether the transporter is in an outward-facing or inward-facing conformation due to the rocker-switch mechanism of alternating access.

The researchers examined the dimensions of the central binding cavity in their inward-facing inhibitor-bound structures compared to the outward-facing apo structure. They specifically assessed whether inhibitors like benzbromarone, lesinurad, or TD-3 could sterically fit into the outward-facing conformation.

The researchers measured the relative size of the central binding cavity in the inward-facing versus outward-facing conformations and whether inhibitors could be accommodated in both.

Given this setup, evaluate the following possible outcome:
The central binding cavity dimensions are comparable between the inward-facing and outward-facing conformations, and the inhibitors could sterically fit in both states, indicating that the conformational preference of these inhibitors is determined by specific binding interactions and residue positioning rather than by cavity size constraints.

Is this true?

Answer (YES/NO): NO